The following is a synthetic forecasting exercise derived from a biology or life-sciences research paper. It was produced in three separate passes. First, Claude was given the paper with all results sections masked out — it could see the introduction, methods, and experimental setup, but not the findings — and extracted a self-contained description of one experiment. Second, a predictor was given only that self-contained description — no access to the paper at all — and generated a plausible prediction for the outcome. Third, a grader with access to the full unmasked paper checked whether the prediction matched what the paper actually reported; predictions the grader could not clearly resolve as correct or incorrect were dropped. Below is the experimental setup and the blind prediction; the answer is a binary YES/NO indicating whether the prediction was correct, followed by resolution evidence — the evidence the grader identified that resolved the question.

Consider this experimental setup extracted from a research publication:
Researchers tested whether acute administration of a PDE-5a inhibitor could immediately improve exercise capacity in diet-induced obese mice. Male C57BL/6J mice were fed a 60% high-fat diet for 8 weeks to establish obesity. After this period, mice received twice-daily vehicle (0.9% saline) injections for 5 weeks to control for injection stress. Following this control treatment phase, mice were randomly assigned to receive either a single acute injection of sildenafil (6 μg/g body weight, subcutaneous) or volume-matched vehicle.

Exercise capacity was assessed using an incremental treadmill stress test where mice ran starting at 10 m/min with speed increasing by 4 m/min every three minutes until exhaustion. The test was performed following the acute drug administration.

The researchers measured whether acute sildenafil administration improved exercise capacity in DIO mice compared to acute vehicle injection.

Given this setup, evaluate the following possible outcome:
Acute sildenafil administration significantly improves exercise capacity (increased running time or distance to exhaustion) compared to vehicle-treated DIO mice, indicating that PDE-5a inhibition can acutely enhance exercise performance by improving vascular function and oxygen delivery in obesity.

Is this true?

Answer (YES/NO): NO